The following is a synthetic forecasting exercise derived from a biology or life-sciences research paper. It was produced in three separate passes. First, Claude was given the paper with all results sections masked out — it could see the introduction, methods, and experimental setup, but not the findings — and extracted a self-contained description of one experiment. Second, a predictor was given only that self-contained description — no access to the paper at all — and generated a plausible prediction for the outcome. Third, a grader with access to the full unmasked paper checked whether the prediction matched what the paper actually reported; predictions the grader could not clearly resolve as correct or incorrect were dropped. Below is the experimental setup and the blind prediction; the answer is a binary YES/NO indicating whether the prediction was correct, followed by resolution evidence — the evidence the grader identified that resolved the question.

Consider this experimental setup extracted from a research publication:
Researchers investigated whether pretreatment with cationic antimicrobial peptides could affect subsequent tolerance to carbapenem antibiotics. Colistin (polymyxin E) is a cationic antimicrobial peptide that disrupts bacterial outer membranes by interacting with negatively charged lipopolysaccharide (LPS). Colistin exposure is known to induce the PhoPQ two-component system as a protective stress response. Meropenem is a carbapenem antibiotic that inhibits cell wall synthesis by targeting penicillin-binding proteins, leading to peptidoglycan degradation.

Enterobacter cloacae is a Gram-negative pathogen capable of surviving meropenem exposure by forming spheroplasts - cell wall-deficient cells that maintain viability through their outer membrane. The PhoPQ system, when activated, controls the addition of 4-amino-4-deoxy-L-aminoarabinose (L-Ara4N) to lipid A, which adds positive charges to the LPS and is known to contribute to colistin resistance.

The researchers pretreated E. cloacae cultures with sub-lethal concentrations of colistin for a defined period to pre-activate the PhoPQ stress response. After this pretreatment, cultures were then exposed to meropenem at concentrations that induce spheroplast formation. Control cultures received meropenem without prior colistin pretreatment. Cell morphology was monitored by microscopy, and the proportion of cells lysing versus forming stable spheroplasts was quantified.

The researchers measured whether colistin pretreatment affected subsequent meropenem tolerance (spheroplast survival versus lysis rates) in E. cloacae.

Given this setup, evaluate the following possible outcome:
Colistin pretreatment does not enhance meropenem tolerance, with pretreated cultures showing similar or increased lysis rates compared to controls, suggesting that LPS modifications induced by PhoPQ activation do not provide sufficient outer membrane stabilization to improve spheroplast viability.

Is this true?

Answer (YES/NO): NO